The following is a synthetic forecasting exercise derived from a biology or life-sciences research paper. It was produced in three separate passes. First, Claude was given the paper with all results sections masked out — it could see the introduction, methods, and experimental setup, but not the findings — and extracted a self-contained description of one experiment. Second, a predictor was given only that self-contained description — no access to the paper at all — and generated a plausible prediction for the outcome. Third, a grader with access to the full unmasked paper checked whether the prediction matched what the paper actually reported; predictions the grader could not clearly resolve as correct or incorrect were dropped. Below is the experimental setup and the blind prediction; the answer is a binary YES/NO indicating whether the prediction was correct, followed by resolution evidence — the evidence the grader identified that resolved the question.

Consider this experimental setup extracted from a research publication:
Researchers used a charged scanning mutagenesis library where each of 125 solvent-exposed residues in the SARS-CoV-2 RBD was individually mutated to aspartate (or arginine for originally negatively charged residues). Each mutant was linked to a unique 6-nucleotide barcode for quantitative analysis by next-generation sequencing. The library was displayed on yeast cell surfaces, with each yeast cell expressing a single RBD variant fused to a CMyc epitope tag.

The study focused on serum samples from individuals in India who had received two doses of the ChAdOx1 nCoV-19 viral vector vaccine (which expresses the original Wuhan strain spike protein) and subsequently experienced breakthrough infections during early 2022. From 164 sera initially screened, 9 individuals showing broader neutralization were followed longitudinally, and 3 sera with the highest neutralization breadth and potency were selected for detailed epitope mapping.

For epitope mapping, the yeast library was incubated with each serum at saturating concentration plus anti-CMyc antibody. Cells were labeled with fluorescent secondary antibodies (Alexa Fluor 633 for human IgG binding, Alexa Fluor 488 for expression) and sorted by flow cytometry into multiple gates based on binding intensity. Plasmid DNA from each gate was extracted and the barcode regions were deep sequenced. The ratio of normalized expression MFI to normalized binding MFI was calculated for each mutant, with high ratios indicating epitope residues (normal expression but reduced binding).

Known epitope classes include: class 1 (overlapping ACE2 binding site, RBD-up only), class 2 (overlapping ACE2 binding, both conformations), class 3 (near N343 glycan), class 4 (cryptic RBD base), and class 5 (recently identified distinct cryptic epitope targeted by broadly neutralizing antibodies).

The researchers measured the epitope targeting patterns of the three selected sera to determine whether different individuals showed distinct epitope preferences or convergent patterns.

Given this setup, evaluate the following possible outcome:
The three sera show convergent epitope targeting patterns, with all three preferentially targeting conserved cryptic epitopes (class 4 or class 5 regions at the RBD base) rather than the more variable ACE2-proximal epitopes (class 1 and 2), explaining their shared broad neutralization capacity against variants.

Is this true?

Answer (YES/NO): NO